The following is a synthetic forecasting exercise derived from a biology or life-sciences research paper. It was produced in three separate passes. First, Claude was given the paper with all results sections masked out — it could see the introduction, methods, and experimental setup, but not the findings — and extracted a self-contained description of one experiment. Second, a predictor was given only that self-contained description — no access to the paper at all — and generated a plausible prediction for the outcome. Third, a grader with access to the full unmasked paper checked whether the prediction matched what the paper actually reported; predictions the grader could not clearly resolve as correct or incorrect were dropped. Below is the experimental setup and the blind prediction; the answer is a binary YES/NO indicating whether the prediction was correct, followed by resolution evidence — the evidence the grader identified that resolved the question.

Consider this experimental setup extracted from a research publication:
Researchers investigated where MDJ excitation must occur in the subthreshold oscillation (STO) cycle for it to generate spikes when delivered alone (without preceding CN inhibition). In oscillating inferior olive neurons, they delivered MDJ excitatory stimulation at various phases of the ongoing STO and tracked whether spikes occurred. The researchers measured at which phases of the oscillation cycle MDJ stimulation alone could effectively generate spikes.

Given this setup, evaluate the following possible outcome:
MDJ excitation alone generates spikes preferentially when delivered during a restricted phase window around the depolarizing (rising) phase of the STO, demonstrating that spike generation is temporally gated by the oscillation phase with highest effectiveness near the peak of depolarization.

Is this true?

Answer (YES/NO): YES